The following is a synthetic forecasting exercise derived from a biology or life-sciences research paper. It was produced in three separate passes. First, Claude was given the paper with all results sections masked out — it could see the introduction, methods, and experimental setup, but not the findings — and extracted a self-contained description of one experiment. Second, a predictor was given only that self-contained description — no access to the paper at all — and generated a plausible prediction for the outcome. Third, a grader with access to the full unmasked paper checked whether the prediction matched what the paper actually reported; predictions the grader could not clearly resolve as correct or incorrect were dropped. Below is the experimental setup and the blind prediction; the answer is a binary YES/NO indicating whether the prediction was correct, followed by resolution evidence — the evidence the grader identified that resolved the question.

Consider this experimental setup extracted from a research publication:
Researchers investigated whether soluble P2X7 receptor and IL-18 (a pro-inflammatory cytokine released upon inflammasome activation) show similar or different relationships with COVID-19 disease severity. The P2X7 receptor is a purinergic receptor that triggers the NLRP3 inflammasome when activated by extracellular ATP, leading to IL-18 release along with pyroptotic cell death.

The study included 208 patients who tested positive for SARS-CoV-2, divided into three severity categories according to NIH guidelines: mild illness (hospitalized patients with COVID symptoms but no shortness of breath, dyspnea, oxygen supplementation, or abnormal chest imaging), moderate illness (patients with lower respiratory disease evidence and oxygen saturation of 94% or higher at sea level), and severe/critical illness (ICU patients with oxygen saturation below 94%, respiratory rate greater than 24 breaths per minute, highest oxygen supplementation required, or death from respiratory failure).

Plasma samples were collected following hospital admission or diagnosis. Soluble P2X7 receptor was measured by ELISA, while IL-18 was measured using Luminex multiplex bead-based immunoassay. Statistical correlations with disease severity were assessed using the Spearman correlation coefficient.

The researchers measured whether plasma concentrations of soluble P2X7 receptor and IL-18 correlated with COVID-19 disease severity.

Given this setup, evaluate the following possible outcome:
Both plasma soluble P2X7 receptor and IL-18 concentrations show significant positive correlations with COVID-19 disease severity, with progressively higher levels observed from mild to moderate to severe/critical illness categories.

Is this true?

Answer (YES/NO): NO